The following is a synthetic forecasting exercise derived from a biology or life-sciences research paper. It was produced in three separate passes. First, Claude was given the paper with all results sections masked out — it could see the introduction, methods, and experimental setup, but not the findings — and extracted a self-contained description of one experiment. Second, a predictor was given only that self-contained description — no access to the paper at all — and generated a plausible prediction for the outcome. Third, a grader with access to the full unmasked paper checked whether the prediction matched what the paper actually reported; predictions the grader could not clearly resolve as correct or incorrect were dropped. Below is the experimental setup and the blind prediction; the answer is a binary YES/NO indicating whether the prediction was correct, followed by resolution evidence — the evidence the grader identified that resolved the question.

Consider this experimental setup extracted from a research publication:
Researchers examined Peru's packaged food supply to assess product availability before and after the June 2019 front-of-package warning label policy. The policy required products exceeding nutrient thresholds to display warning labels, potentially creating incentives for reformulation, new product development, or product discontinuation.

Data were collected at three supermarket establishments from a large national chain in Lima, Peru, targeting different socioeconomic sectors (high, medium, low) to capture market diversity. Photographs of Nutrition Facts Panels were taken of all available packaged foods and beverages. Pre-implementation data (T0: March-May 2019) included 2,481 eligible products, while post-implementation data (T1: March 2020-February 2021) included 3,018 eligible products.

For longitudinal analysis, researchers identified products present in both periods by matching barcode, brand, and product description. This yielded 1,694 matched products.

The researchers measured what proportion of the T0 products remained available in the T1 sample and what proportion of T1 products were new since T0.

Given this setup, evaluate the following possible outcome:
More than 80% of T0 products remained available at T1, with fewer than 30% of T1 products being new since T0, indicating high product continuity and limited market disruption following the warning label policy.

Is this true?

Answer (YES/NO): NO